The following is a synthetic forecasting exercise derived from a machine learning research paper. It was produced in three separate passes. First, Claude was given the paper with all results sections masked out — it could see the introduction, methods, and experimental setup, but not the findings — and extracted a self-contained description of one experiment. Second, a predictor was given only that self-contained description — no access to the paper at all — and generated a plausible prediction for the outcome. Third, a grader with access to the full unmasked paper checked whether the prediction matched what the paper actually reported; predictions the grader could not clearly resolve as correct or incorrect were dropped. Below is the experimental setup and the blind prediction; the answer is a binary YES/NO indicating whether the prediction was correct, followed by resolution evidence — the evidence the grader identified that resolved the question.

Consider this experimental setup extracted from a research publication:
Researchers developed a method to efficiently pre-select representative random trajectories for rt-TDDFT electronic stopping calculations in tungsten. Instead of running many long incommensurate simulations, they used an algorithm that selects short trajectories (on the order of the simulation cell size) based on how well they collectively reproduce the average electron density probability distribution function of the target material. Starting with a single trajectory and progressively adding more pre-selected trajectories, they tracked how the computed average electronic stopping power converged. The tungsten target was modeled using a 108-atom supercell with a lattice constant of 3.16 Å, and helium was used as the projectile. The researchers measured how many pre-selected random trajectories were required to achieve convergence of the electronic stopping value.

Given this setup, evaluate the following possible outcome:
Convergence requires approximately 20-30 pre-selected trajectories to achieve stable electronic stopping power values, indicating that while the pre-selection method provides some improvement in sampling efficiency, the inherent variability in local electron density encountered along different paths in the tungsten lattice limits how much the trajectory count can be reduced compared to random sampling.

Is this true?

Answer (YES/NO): NO